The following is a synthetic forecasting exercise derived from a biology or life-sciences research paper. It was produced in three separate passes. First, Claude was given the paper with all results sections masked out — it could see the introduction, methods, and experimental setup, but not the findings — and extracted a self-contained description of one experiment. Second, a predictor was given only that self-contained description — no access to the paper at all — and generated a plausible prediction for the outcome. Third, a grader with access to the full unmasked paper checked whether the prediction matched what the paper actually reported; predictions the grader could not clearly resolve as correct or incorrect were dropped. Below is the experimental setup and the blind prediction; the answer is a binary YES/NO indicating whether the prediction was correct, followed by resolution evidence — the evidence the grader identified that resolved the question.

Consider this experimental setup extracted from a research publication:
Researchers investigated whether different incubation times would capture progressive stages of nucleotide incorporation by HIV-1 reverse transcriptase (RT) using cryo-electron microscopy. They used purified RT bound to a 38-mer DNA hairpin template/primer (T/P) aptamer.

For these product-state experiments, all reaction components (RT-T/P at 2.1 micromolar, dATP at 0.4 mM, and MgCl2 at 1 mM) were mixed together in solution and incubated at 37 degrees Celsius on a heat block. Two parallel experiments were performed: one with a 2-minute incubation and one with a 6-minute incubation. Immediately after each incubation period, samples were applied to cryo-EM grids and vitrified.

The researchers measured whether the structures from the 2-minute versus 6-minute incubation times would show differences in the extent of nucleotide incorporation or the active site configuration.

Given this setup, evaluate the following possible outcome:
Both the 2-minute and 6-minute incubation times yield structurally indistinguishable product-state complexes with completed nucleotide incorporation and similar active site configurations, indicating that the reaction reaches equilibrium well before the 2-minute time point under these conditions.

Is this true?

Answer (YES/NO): NO